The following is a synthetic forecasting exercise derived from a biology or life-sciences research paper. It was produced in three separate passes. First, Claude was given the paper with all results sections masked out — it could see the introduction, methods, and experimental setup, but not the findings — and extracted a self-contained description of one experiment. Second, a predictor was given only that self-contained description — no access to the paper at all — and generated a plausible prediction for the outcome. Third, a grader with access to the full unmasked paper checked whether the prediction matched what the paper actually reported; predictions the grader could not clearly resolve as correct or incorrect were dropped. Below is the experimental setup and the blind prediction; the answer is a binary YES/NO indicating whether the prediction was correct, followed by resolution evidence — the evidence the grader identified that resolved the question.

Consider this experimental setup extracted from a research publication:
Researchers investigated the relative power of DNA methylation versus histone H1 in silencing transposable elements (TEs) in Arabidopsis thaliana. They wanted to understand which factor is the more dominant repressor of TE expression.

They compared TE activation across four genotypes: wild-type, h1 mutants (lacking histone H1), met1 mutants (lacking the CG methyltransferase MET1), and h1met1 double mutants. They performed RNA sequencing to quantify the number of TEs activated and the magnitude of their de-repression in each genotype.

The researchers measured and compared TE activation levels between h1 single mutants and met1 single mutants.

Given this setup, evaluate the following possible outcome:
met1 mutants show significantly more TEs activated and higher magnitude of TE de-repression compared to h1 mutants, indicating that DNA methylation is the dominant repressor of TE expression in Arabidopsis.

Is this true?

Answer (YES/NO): YES